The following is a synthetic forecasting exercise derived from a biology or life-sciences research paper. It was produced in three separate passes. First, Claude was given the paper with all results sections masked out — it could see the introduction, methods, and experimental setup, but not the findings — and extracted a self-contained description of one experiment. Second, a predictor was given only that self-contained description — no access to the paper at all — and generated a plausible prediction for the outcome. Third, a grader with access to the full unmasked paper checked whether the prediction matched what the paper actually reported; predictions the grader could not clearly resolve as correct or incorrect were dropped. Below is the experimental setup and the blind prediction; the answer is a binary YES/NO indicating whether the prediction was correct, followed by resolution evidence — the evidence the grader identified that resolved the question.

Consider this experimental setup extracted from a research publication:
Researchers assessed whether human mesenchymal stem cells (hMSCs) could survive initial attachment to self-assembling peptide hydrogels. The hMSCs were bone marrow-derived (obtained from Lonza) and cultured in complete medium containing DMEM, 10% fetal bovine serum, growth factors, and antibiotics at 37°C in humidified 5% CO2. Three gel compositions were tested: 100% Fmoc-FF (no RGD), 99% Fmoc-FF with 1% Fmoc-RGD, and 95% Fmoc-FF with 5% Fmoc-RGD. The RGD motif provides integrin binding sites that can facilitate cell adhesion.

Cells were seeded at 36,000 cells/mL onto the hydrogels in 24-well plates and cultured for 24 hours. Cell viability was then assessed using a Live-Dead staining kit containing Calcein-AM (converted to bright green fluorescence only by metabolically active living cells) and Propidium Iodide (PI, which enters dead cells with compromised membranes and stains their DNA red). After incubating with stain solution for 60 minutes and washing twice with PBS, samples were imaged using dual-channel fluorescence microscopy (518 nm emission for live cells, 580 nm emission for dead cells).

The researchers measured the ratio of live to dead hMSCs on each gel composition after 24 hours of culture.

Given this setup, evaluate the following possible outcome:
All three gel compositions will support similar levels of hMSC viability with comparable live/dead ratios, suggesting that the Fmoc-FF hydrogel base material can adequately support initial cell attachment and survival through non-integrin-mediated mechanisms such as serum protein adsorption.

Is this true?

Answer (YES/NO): YES